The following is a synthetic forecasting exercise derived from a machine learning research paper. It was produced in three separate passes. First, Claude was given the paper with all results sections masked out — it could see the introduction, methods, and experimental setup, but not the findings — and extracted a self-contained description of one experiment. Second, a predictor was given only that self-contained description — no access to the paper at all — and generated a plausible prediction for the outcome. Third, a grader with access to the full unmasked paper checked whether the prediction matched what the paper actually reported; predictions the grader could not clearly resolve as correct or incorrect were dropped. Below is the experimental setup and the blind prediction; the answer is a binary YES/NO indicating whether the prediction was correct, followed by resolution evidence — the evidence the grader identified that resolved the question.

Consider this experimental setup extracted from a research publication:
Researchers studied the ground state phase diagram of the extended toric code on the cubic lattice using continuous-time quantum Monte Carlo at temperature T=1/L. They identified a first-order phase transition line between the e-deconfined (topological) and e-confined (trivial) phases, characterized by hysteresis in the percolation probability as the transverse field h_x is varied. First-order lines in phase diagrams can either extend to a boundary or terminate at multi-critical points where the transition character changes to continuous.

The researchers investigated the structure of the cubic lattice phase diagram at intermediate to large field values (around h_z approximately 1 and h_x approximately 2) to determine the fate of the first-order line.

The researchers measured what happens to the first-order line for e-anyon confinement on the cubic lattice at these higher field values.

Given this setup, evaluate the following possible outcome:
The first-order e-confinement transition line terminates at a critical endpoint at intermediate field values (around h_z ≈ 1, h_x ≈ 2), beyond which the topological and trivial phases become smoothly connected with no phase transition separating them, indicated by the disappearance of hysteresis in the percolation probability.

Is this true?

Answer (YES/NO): NO